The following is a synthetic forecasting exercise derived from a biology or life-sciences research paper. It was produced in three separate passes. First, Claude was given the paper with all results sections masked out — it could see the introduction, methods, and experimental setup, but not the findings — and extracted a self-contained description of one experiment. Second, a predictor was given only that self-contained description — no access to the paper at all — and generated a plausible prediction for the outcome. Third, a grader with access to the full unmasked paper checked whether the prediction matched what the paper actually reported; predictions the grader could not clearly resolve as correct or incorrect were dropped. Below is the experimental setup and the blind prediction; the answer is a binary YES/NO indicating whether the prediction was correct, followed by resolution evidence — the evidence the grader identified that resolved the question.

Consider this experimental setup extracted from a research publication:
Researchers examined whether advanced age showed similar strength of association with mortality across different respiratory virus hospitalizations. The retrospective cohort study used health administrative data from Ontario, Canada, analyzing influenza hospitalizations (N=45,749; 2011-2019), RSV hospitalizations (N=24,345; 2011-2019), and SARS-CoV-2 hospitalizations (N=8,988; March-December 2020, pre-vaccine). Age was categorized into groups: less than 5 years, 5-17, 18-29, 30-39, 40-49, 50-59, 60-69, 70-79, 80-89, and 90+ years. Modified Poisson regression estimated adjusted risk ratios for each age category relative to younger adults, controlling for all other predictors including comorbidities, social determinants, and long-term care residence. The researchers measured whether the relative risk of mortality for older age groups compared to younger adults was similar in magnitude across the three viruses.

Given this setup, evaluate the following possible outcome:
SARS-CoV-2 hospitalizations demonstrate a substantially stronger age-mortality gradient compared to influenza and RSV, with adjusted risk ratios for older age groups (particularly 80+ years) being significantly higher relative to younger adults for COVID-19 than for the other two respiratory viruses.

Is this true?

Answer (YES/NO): YES